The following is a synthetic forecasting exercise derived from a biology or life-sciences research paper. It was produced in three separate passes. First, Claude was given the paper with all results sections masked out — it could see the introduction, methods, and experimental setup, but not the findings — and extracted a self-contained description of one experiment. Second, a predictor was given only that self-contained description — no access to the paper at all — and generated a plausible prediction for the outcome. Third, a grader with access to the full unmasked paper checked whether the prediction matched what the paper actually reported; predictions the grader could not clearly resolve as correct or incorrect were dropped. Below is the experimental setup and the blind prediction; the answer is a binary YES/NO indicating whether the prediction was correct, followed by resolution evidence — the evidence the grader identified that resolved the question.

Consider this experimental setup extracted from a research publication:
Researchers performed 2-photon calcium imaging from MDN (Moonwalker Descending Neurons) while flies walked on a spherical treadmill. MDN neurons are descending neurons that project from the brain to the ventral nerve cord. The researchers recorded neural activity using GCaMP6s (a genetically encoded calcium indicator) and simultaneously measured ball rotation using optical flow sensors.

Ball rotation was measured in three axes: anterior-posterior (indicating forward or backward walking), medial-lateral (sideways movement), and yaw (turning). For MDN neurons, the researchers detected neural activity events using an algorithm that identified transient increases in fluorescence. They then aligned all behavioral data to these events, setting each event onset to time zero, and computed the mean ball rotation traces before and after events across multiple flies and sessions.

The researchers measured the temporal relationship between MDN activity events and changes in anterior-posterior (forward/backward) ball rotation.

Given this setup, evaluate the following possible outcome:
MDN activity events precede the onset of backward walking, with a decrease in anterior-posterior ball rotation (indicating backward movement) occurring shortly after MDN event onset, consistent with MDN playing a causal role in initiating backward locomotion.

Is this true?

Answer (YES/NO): YES